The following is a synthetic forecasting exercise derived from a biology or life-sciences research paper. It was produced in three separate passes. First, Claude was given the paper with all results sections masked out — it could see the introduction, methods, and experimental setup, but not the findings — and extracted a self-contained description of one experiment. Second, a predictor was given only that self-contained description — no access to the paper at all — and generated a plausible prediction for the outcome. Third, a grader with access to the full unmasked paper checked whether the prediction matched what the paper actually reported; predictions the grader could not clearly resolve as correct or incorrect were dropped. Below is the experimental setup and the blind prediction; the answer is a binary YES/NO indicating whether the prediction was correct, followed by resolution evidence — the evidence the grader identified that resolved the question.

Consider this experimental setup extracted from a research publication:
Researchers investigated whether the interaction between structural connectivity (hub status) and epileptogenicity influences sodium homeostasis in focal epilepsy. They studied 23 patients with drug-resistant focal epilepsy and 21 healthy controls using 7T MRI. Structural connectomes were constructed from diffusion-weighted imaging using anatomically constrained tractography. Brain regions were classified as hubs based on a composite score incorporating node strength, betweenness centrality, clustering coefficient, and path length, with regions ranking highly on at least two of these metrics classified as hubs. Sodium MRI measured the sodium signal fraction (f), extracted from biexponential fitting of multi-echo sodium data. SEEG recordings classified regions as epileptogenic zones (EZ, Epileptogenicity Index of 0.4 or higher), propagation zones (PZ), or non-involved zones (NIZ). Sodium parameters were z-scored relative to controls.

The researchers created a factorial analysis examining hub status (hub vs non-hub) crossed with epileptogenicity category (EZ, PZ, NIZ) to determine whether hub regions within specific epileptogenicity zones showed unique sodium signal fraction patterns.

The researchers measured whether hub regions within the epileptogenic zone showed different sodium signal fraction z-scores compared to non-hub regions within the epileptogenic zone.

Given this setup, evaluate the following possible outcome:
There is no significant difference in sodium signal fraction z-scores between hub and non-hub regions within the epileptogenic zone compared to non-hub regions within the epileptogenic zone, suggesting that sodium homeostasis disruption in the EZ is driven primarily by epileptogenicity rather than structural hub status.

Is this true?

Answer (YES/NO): YES